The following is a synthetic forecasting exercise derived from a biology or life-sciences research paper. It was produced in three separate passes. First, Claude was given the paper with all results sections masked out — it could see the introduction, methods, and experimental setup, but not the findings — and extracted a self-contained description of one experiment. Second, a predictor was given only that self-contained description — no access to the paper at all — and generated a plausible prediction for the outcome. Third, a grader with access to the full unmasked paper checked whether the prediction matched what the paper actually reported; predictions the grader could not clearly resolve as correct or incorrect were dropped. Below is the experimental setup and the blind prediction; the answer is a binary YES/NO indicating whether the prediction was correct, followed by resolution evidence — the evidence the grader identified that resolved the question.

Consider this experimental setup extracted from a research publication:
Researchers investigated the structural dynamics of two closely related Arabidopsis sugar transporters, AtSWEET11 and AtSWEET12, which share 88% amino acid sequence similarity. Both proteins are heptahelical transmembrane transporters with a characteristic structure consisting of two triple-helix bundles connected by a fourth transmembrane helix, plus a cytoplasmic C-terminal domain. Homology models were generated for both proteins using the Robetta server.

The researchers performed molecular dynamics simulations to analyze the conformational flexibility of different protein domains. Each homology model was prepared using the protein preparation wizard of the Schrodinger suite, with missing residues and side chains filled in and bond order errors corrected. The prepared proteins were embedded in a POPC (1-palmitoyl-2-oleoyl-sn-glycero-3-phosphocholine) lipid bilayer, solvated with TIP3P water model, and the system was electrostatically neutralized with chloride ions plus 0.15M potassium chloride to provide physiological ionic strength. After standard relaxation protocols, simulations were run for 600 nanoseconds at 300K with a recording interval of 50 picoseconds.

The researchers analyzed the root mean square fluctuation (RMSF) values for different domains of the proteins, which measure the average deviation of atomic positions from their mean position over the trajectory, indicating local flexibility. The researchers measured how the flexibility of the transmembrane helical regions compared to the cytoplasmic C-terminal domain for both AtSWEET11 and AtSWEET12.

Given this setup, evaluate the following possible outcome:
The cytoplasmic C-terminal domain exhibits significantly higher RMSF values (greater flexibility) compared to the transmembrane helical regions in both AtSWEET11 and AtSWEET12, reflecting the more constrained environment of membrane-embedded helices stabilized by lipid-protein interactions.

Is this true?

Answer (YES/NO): YES